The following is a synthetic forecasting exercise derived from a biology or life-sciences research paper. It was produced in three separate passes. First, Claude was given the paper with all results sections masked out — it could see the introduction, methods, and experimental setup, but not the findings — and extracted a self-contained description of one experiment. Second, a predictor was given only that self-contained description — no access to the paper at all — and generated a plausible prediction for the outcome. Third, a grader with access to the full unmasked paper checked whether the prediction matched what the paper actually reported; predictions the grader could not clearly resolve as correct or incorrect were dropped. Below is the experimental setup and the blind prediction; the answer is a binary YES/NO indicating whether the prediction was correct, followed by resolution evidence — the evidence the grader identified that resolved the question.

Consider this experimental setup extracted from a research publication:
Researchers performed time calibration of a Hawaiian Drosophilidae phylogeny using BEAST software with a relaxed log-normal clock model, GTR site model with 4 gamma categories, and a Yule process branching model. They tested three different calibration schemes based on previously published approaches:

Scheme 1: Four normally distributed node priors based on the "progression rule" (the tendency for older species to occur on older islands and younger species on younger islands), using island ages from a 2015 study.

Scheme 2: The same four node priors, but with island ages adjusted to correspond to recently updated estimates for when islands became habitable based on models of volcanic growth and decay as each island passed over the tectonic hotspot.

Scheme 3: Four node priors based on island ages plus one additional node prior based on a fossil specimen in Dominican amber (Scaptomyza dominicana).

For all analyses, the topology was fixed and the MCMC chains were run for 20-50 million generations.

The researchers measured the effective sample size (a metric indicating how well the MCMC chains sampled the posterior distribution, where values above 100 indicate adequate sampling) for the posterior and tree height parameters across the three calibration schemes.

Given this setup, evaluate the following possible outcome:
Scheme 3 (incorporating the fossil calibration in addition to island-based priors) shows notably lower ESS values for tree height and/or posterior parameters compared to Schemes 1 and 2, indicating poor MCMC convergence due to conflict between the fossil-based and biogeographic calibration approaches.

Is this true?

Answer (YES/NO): NO